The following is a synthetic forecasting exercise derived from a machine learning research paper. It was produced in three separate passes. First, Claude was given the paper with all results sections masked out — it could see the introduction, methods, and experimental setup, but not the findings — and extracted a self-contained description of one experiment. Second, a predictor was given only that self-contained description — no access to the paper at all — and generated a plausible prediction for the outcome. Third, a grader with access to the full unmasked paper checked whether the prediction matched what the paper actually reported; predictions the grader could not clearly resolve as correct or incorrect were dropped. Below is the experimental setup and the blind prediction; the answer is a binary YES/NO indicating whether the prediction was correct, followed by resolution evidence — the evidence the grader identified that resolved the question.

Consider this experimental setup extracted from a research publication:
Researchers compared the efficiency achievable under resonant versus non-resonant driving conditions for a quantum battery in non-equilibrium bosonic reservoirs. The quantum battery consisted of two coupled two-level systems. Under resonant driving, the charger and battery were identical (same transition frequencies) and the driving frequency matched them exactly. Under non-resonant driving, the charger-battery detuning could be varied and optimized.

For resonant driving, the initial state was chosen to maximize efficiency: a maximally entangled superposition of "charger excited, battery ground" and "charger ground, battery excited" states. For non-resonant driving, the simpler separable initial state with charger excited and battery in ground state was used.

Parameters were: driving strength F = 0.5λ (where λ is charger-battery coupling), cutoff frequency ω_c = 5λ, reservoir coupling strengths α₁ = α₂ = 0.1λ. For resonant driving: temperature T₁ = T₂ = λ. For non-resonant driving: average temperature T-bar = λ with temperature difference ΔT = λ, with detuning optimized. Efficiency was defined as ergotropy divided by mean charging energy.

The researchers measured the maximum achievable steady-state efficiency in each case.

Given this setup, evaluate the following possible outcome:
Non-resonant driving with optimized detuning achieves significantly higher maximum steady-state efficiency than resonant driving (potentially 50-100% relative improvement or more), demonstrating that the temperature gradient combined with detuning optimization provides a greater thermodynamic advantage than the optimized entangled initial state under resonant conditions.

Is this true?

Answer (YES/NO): YES